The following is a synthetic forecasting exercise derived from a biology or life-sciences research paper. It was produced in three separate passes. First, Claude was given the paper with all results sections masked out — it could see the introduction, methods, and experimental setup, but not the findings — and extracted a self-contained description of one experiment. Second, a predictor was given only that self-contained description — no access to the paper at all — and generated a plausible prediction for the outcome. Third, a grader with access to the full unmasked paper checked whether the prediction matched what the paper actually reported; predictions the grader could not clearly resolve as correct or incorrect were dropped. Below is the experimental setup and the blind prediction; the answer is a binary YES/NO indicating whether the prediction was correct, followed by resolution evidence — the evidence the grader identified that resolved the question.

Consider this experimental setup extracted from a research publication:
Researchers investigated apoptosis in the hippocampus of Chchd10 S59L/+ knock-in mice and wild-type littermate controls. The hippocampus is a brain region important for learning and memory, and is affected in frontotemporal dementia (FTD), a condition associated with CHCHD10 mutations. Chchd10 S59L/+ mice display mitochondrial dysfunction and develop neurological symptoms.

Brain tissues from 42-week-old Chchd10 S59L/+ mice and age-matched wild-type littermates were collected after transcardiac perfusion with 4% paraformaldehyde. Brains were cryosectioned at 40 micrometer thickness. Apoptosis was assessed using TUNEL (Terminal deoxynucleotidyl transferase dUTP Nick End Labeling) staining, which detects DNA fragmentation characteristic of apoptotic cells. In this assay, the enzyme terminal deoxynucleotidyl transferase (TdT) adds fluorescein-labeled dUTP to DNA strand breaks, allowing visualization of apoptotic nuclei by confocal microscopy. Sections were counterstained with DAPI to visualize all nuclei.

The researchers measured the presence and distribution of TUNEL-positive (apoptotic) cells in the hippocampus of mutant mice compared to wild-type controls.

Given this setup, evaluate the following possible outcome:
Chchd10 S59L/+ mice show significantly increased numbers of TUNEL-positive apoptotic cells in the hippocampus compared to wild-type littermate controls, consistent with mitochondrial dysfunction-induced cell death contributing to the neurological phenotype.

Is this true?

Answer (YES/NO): YES